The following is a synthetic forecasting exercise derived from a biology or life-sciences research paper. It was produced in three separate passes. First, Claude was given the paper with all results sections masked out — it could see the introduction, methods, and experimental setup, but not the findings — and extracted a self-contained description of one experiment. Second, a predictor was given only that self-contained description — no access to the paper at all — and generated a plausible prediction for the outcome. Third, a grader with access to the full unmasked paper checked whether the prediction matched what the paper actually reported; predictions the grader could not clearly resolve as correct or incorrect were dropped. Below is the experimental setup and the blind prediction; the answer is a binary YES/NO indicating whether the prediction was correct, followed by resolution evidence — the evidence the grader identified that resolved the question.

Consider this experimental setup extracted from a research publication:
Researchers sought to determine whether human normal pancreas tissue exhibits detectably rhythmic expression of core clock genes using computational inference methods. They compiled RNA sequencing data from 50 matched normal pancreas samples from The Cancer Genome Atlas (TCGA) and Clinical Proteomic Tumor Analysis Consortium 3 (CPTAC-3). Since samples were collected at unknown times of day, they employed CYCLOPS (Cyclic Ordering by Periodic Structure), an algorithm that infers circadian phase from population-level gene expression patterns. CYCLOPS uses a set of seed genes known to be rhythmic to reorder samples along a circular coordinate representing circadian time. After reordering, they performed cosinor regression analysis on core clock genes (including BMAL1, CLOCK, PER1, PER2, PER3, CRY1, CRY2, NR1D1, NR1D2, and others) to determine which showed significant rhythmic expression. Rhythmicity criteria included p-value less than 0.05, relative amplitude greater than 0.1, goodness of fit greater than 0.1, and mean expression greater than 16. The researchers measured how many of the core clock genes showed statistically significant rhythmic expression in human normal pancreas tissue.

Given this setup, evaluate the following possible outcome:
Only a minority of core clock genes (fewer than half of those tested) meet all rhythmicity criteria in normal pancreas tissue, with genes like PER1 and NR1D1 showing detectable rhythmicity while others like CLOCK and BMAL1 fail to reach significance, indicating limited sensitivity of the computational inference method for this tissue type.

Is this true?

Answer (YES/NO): NO